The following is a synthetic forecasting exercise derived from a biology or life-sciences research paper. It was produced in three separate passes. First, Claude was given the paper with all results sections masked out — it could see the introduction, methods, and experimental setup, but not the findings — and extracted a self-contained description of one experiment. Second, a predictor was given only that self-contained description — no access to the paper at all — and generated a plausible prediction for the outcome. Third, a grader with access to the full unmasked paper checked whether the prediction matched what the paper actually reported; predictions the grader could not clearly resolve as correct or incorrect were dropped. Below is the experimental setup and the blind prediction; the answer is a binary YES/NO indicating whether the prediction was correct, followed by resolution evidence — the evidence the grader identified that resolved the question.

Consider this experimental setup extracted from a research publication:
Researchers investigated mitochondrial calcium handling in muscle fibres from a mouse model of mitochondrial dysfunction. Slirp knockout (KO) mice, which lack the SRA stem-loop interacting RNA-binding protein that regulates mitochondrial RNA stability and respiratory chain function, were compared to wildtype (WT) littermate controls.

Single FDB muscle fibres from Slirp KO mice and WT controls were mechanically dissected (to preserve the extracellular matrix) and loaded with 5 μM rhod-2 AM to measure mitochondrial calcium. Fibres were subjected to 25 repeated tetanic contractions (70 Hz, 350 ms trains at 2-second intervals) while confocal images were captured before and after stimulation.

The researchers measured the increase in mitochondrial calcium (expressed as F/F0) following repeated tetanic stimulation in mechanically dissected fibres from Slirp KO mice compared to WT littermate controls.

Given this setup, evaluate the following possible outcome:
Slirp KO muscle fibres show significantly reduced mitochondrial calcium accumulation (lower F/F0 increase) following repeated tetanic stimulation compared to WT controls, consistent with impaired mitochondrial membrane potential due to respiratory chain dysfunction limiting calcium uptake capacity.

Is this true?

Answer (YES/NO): NO